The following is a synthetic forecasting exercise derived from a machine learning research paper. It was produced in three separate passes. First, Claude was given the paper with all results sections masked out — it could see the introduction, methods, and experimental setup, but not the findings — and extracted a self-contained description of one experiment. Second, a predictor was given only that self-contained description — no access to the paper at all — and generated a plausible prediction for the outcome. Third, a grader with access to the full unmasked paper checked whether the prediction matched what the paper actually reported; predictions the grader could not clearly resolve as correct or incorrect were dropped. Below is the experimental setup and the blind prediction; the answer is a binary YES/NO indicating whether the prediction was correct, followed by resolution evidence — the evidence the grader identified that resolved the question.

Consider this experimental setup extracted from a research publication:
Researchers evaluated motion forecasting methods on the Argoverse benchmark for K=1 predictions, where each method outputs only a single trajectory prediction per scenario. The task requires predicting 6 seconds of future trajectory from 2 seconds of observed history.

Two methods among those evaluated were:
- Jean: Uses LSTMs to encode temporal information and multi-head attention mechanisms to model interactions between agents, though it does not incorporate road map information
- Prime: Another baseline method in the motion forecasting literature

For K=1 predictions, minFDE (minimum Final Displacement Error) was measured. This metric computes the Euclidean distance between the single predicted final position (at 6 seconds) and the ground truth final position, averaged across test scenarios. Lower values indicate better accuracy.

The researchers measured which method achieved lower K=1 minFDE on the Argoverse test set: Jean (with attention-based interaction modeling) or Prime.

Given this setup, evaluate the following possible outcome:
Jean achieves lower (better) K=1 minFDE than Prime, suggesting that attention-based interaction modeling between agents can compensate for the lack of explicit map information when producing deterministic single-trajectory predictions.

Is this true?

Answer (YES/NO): NO